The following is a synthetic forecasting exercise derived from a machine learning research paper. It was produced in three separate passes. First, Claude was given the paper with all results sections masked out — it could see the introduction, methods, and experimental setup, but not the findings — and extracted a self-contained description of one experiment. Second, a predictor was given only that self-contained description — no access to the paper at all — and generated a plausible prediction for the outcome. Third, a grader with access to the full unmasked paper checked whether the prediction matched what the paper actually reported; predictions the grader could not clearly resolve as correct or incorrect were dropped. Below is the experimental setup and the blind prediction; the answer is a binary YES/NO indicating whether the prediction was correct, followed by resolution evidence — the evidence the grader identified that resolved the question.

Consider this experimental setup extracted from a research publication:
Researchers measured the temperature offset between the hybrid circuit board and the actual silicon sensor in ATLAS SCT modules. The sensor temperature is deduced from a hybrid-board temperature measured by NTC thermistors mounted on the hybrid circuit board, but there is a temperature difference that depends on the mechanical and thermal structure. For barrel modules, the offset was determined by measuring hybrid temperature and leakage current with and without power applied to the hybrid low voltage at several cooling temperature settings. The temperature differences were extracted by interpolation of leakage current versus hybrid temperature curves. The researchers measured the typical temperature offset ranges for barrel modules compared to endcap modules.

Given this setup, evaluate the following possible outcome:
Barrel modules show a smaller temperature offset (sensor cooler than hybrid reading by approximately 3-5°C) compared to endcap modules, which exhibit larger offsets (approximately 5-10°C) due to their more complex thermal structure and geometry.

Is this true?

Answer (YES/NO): NO